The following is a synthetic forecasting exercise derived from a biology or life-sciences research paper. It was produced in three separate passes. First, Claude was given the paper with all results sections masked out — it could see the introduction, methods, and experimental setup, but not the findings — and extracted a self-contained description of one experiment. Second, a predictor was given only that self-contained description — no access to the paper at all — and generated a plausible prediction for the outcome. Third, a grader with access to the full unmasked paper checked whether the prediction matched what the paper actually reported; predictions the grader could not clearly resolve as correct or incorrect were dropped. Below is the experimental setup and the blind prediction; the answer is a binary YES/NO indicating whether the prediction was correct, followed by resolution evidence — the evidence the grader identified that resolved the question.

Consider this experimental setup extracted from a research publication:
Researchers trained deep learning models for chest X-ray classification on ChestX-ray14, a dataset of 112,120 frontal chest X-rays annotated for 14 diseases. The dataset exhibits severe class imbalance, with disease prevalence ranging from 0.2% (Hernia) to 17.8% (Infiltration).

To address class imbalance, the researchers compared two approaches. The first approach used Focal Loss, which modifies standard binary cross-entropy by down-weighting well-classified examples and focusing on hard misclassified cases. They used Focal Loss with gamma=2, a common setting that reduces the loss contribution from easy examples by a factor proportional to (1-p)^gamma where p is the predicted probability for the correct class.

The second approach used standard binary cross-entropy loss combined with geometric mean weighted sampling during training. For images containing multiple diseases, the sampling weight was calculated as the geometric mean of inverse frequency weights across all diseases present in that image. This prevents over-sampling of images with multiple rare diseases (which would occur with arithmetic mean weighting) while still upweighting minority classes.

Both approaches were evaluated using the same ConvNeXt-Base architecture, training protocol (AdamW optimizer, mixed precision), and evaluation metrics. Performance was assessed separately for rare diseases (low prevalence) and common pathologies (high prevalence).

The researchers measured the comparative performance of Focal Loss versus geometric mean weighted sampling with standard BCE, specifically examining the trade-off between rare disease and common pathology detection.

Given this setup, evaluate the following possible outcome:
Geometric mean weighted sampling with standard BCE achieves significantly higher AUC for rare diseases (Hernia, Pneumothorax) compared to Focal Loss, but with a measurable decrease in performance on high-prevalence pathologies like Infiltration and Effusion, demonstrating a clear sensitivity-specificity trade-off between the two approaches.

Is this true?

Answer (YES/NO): NO